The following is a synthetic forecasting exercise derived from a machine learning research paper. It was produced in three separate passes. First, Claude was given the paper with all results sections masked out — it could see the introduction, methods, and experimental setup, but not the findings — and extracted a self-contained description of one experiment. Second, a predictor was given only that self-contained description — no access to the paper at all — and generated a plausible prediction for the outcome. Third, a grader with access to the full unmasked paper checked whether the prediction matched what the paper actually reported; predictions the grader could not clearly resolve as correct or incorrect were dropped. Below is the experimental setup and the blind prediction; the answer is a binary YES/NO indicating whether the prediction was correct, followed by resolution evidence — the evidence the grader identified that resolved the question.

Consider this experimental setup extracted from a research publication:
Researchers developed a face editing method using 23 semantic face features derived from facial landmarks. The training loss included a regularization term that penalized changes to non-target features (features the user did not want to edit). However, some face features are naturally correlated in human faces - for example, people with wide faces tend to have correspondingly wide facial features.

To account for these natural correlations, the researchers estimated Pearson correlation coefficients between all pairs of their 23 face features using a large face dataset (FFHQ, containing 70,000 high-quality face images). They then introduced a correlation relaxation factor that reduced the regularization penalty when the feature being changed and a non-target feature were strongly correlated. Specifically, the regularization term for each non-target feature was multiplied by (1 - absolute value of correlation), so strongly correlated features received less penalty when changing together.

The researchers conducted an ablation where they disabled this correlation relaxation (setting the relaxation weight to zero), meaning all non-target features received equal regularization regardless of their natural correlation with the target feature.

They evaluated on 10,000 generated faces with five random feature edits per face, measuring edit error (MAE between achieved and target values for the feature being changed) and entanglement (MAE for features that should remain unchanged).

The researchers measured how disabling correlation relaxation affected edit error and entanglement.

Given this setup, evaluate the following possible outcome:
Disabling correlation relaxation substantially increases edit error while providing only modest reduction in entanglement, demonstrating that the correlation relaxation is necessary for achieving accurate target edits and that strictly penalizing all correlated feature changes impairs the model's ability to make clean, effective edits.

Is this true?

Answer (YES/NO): YES